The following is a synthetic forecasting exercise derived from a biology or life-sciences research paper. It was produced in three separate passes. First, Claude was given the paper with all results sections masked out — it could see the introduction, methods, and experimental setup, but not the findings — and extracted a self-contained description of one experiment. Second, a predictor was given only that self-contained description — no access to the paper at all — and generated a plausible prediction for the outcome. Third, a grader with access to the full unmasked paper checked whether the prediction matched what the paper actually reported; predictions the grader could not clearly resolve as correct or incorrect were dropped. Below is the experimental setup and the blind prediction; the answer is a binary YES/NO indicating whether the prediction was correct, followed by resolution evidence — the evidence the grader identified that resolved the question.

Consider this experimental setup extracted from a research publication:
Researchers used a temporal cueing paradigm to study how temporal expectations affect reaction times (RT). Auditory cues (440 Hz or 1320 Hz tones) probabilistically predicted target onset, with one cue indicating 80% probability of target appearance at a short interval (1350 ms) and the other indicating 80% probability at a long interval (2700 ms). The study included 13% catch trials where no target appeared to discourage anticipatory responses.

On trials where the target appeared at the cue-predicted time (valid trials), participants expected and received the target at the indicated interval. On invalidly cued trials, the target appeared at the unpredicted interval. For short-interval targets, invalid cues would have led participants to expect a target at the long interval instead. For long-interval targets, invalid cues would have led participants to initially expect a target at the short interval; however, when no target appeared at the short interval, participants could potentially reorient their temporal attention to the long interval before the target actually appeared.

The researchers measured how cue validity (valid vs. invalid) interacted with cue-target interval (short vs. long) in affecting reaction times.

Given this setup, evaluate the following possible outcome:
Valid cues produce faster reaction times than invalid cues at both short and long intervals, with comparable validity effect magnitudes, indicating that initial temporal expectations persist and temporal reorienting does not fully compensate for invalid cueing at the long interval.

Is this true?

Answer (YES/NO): NO